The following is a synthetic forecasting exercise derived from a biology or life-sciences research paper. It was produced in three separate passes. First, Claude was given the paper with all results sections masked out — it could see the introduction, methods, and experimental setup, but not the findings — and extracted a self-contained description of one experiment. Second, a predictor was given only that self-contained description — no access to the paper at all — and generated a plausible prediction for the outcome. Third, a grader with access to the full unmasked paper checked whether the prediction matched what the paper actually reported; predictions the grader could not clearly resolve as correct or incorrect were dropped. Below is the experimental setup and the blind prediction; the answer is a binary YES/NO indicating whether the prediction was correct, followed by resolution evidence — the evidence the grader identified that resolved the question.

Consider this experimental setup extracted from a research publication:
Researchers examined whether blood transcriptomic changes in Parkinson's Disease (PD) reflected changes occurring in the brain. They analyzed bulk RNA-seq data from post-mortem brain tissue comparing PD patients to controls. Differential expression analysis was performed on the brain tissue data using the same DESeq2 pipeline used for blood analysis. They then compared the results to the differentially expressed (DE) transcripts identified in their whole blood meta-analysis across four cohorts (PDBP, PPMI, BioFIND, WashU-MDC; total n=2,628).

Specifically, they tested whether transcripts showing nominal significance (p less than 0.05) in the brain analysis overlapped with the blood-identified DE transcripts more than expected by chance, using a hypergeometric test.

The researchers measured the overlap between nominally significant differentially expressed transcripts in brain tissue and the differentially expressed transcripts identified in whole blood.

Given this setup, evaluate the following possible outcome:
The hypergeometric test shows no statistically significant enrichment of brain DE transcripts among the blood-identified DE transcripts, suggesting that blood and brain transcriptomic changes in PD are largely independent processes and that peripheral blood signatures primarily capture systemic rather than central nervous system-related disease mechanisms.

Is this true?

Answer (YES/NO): NO